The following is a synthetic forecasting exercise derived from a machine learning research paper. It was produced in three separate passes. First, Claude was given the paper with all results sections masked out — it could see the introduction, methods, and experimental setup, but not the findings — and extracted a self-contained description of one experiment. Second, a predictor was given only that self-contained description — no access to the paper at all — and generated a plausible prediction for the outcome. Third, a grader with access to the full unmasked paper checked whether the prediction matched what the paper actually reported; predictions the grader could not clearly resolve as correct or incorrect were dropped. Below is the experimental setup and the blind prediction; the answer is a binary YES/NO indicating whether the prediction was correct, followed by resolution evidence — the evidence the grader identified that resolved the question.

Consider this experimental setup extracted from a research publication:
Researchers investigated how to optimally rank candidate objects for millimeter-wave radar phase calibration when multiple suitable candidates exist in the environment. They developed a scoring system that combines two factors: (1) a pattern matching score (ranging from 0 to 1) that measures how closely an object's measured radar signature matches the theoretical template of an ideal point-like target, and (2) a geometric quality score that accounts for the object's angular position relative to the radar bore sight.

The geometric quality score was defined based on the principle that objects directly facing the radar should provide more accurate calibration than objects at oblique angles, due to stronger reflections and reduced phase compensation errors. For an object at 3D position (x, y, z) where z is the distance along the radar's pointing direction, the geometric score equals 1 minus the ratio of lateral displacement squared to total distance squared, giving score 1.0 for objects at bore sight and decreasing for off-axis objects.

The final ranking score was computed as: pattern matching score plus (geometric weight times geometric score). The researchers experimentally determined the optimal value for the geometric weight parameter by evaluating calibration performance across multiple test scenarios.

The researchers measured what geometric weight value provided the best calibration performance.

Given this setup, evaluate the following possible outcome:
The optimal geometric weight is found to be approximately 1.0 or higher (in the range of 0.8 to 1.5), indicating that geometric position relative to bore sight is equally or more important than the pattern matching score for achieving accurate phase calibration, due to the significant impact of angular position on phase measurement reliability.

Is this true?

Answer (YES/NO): NO